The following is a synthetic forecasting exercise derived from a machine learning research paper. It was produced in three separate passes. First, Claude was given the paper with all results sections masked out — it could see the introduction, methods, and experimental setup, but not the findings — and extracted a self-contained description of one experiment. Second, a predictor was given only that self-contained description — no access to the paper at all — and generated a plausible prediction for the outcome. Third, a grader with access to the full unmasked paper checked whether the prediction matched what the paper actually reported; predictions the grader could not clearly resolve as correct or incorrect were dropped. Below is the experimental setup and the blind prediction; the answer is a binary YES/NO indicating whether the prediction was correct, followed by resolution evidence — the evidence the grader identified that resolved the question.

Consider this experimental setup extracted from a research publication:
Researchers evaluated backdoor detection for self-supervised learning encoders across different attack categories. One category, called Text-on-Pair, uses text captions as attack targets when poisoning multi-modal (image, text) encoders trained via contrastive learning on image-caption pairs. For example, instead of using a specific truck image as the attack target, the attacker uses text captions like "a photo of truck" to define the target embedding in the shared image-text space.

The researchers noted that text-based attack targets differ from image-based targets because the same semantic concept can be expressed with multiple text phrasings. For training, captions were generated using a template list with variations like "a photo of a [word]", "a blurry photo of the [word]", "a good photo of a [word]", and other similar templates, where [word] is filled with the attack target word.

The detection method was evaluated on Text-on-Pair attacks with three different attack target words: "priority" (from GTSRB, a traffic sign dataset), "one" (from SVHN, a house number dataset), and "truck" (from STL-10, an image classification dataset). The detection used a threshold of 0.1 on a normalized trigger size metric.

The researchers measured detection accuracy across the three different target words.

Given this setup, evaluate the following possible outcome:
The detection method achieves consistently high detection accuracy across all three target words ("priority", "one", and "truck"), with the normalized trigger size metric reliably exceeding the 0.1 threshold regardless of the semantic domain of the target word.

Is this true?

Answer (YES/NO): NO